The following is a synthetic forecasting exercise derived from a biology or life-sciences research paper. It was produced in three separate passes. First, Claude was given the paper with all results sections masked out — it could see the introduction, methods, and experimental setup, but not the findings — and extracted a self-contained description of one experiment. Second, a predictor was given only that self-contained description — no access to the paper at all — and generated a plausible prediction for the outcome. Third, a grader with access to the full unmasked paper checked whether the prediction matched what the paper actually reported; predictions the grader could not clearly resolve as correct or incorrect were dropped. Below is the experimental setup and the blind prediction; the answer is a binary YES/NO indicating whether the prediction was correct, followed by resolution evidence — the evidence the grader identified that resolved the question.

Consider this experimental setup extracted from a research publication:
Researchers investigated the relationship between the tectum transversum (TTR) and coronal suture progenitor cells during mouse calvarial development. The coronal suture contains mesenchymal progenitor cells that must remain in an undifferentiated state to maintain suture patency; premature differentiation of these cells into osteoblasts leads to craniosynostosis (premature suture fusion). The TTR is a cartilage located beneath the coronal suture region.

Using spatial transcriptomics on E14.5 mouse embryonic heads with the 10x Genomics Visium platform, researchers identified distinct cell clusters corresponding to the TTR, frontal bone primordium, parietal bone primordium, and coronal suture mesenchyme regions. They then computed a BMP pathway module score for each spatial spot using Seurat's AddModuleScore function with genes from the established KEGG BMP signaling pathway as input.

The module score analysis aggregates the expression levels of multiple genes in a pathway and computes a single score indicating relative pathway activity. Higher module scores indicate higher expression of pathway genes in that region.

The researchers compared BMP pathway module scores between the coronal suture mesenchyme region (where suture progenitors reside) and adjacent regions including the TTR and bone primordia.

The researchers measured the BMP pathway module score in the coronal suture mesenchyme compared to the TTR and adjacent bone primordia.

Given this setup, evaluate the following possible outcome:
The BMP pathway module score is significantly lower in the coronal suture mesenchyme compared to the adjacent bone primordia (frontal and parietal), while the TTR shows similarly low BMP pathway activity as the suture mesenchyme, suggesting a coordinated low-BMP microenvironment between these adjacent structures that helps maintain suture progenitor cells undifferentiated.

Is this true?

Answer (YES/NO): NO